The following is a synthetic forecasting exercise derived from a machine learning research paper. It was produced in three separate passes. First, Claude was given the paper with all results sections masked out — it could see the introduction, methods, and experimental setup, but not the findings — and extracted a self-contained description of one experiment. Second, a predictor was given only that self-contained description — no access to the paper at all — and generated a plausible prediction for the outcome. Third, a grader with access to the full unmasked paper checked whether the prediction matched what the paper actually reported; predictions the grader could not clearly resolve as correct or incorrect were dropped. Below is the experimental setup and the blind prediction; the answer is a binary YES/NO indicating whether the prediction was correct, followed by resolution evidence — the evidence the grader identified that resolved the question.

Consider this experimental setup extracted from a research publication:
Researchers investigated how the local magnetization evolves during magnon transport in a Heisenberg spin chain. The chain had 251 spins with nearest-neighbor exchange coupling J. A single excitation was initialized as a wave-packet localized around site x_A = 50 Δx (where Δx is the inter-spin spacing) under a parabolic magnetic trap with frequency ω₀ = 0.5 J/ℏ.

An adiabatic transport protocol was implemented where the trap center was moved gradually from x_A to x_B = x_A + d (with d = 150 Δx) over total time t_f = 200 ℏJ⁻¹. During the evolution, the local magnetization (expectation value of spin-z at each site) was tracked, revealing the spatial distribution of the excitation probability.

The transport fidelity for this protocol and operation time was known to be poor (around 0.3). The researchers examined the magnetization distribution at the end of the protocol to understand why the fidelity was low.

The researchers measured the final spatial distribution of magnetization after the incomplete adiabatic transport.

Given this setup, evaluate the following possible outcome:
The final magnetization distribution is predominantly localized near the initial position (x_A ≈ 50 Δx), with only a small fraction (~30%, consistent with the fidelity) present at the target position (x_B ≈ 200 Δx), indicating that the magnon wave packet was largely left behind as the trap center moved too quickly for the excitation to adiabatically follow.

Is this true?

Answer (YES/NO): NO